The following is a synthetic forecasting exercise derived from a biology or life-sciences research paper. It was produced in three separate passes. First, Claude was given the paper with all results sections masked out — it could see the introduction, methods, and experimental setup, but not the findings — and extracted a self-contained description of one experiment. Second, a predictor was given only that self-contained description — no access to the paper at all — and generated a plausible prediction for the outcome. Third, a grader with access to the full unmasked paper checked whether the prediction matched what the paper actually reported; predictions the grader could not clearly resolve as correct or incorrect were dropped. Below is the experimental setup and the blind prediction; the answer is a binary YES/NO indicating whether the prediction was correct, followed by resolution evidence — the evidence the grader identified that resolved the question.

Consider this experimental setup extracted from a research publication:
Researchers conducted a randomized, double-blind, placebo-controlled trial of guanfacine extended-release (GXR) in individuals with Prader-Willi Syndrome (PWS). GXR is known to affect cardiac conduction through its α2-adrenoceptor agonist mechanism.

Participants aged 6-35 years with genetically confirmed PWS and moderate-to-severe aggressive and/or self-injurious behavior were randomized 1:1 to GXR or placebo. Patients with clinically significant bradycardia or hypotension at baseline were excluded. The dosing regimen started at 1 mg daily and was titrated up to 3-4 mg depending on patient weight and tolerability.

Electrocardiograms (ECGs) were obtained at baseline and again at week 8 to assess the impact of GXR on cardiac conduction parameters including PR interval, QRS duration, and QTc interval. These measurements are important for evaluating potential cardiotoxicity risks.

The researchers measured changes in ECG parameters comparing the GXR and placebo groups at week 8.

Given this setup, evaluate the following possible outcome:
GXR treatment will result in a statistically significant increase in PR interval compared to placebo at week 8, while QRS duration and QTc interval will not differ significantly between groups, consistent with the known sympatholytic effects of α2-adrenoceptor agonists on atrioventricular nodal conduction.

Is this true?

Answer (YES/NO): NO